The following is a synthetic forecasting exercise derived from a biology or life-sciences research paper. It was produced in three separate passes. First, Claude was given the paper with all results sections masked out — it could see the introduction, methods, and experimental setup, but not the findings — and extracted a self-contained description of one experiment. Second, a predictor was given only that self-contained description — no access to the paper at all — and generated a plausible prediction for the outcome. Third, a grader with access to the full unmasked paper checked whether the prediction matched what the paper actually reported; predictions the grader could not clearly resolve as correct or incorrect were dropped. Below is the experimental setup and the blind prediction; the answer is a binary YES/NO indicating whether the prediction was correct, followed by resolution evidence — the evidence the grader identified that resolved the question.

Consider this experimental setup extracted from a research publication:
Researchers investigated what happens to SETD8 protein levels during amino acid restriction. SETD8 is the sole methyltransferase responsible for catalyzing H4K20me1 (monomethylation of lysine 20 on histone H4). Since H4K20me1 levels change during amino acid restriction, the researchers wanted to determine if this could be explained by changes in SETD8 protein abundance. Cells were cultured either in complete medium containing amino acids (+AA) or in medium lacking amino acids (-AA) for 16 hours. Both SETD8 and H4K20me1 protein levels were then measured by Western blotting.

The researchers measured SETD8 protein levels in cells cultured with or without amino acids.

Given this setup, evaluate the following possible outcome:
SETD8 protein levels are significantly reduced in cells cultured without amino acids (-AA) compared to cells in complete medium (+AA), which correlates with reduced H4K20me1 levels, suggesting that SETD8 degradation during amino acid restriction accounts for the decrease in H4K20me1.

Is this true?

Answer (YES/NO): YES